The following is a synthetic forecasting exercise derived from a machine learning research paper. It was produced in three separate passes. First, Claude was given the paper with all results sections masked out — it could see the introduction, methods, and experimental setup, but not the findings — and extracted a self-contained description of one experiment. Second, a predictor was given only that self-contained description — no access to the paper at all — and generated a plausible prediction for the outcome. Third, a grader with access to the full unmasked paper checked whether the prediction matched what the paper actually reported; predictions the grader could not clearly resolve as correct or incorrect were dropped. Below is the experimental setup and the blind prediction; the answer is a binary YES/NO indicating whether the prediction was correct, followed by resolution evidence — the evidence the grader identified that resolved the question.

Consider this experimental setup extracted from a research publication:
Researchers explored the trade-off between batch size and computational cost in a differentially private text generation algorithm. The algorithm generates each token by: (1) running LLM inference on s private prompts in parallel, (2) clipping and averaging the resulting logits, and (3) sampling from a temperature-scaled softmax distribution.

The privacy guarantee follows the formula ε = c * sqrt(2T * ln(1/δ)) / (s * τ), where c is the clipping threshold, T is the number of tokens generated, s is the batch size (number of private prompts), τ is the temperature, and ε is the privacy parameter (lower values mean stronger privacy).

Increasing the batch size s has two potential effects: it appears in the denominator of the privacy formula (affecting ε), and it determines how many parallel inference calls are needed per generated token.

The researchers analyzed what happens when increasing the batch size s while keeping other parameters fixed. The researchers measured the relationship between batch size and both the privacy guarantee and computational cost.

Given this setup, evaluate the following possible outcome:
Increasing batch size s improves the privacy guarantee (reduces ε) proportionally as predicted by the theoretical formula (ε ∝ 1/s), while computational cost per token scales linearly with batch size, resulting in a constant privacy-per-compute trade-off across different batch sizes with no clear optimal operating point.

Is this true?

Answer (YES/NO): NO